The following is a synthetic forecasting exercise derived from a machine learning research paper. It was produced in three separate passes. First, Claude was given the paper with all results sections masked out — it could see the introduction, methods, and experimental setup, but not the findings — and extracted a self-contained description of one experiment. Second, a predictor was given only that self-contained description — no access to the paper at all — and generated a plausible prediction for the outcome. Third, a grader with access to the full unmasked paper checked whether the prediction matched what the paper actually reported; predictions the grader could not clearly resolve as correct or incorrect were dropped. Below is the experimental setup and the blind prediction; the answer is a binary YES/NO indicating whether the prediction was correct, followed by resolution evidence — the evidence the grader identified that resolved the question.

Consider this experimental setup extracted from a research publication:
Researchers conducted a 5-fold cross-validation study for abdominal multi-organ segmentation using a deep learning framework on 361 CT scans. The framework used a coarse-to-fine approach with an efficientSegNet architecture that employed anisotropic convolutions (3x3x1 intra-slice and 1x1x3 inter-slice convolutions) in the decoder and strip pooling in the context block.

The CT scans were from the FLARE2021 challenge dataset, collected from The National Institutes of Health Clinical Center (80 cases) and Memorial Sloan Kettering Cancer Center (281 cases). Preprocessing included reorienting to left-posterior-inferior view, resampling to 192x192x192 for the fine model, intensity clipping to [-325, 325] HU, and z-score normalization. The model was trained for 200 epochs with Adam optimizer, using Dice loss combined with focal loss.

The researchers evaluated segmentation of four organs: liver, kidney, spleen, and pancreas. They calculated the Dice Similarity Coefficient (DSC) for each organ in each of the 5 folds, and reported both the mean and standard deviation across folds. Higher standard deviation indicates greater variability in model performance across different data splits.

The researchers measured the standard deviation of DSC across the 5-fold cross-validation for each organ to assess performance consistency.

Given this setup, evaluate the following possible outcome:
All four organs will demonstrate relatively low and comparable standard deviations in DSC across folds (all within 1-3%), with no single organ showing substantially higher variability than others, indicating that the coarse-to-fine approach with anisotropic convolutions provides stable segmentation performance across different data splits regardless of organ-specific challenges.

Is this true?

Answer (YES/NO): NO